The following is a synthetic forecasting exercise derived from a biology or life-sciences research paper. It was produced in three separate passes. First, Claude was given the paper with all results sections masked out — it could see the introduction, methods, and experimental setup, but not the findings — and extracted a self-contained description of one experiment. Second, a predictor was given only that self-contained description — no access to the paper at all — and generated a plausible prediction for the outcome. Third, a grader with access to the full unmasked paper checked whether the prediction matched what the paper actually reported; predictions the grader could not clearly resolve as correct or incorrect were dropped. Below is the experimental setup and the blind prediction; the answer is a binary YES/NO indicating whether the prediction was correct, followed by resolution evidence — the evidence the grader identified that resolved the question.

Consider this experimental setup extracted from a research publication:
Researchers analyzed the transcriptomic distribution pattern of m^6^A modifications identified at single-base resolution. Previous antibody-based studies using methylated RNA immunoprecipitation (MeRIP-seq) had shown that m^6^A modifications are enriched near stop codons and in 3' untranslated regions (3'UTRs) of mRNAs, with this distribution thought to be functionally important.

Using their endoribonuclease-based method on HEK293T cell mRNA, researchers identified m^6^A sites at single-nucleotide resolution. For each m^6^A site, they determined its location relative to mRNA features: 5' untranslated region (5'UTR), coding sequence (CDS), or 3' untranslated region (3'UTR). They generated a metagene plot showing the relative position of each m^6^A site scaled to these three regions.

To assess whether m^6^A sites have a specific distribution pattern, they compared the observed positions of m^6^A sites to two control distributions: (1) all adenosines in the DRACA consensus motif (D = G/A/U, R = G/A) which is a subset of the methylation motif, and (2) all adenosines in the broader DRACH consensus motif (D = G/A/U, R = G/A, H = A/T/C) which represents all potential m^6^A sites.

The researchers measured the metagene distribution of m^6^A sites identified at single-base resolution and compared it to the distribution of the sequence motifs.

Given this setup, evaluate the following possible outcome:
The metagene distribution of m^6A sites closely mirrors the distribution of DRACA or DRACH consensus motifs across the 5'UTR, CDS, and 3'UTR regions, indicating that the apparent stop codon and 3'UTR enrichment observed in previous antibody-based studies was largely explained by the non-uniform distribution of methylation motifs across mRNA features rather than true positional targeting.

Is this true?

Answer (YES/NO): YES